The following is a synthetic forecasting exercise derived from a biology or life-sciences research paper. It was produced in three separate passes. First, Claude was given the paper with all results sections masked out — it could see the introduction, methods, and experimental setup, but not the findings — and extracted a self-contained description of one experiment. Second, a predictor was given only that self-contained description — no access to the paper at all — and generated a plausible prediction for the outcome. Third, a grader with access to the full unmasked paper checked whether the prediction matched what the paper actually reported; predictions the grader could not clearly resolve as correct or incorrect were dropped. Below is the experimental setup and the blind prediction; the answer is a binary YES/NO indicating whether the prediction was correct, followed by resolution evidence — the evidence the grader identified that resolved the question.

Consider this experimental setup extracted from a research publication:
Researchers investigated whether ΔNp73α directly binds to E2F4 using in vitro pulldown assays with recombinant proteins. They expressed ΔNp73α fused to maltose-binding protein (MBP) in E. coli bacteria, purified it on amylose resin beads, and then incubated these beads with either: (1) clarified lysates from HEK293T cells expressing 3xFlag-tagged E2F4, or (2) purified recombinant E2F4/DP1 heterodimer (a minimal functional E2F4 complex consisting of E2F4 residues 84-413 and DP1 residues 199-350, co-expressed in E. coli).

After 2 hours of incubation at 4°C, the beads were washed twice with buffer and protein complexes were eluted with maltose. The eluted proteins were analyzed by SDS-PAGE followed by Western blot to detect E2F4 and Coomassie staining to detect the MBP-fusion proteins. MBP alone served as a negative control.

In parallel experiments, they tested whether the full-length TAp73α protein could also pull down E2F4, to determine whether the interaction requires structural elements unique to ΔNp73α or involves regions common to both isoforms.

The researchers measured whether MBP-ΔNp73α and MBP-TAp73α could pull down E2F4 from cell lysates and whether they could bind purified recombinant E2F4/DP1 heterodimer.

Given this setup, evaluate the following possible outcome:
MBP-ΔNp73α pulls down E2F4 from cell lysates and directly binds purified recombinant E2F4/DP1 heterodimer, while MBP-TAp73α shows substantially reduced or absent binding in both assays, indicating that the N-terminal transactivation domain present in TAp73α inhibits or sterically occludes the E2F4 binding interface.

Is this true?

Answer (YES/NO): NO